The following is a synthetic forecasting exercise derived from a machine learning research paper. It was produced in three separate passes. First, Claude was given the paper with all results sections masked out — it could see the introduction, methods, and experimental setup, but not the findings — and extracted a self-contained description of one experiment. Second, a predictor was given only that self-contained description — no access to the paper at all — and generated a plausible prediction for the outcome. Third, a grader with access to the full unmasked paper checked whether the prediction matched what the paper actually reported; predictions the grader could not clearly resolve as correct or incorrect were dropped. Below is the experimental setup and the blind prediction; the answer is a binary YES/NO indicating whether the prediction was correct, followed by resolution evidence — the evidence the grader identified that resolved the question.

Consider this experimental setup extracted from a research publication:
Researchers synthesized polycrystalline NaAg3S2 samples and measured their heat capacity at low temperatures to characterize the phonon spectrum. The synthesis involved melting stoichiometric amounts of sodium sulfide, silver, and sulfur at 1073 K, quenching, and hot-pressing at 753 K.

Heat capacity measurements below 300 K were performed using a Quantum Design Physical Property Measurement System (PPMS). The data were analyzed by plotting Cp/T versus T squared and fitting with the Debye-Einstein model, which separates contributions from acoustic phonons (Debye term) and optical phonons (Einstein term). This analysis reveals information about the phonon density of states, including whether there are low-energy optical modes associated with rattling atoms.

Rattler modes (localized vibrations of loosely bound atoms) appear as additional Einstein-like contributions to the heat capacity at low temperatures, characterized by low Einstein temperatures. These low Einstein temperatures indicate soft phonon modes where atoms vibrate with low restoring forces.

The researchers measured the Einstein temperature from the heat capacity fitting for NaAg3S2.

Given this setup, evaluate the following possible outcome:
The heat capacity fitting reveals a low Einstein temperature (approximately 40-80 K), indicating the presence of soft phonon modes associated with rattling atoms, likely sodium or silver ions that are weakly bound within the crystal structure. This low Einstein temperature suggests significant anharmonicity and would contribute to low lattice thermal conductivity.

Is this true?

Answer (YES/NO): NO